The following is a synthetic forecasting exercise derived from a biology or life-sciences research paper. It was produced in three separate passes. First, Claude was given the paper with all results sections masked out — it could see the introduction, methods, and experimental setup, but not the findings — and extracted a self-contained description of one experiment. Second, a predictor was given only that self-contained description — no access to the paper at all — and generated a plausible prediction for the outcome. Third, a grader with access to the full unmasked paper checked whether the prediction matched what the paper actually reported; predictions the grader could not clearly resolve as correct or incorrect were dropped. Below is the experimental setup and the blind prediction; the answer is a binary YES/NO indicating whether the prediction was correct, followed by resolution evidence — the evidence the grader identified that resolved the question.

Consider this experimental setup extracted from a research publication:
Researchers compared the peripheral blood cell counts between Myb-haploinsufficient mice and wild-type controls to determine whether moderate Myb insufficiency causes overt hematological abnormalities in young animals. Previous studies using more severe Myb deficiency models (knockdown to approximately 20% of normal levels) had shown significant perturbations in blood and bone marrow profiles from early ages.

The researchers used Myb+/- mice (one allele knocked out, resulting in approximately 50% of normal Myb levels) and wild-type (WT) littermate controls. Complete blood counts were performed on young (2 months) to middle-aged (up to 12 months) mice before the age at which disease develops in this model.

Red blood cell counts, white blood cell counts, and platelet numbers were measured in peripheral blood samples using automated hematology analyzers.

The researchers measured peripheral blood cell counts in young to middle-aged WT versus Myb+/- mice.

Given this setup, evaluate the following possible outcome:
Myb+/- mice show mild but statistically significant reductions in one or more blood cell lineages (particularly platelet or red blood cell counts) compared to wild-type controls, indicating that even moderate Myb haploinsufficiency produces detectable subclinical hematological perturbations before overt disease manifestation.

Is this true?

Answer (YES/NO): NO